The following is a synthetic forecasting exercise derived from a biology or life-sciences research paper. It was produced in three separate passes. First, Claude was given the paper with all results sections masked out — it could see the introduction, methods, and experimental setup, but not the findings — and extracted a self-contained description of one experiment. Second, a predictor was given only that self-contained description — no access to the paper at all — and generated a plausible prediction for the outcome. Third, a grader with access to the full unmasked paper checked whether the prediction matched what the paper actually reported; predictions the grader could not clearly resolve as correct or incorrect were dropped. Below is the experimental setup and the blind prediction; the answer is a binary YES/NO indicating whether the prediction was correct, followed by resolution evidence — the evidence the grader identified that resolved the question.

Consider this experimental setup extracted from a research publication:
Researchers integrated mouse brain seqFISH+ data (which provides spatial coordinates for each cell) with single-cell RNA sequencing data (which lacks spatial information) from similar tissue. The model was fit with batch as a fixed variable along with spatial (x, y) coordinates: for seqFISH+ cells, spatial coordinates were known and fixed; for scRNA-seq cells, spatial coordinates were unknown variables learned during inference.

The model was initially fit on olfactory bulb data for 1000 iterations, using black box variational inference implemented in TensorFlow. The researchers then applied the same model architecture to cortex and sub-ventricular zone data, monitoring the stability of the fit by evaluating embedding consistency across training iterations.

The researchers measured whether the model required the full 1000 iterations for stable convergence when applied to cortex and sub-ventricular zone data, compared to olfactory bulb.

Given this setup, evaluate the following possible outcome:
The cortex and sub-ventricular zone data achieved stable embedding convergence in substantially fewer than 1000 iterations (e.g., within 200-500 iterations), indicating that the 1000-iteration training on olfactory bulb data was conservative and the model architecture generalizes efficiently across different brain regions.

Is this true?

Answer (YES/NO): YES